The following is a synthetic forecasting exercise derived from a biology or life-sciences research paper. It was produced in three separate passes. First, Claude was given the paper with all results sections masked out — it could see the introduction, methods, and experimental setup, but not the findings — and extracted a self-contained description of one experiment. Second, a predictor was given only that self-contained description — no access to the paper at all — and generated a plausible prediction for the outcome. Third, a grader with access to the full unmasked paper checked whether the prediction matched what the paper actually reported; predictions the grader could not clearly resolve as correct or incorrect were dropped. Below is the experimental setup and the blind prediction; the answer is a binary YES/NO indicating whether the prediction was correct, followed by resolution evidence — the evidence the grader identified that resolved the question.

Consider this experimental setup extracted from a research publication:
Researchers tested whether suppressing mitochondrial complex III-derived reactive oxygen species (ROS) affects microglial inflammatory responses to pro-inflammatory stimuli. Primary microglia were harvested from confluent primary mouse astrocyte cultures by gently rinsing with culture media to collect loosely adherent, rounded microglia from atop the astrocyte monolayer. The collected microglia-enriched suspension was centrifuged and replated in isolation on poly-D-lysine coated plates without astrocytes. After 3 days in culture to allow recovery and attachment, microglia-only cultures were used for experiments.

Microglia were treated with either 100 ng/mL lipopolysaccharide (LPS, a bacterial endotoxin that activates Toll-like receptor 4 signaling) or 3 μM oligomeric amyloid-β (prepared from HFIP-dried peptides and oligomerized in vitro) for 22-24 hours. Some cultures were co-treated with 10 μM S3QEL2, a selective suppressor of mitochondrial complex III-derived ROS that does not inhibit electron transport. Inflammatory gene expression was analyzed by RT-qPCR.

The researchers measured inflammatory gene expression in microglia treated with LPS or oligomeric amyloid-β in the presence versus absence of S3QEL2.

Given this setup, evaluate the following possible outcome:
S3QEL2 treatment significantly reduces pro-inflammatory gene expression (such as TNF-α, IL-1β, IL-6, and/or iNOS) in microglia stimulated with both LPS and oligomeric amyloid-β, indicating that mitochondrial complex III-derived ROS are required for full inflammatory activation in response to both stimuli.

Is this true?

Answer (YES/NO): NO